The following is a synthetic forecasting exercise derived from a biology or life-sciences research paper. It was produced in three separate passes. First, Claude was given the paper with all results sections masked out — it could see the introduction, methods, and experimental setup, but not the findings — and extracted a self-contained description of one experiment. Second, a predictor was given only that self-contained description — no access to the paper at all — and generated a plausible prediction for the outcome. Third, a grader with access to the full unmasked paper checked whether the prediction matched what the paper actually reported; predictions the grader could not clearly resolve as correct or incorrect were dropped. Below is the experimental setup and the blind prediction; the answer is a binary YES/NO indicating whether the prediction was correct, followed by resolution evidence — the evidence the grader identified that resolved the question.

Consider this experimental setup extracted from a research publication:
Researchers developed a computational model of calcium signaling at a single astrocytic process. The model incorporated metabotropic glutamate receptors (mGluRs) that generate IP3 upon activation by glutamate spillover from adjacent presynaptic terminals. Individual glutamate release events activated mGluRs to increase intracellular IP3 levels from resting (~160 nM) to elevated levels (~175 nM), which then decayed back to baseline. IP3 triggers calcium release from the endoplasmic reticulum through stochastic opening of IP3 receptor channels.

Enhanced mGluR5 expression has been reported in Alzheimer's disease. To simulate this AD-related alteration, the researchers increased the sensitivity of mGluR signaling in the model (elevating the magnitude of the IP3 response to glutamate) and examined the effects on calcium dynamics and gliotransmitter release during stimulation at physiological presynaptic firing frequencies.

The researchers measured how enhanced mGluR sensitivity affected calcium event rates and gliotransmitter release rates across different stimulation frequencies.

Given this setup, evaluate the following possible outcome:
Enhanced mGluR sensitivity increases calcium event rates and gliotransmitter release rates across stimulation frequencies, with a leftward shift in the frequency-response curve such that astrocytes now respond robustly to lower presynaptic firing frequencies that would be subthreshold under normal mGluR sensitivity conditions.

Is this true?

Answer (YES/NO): YES